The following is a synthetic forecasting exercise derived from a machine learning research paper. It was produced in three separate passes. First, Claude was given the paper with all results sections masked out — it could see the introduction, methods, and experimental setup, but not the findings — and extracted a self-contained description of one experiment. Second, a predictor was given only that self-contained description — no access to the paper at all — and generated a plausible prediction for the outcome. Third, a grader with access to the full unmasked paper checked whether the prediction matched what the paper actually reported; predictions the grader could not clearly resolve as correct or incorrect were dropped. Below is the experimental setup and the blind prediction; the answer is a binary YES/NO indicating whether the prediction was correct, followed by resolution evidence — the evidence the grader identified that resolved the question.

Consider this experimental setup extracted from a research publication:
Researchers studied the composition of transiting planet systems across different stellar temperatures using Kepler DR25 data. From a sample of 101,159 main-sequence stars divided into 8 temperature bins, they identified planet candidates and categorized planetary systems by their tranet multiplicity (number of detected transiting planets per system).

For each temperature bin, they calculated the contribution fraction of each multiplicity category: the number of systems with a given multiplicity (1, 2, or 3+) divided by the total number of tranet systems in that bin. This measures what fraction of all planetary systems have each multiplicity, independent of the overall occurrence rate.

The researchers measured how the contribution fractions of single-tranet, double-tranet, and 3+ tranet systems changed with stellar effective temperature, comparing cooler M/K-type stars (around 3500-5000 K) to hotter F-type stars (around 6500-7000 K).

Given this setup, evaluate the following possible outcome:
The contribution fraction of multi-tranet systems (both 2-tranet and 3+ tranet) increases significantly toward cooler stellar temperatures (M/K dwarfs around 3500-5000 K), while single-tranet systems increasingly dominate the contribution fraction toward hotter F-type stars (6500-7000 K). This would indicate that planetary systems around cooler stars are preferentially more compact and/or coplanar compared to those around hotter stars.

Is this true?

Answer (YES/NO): YES